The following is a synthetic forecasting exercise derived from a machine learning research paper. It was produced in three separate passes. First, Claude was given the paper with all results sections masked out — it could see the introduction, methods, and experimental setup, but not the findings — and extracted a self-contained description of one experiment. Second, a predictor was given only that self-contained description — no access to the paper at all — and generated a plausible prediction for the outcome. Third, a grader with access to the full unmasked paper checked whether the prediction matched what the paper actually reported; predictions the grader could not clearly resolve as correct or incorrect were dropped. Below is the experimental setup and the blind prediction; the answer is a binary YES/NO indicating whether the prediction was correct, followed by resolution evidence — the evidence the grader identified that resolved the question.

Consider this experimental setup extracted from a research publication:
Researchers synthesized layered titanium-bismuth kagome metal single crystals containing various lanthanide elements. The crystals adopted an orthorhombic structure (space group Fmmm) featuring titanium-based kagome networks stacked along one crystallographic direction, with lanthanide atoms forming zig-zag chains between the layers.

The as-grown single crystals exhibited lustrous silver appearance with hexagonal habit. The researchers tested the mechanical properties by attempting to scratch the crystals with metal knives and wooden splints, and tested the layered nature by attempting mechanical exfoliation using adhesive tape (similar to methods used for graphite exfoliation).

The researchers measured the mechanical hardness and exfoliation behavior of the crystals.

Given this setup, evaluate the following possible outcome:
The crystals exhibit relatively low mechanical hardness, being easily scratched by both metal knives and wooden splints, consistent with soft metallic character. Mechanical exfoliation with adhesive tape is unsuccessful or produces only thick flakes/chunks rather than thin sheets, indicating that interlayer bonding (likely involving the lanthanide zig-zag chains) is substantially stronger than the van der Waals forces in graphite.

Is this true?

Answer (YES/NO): NO